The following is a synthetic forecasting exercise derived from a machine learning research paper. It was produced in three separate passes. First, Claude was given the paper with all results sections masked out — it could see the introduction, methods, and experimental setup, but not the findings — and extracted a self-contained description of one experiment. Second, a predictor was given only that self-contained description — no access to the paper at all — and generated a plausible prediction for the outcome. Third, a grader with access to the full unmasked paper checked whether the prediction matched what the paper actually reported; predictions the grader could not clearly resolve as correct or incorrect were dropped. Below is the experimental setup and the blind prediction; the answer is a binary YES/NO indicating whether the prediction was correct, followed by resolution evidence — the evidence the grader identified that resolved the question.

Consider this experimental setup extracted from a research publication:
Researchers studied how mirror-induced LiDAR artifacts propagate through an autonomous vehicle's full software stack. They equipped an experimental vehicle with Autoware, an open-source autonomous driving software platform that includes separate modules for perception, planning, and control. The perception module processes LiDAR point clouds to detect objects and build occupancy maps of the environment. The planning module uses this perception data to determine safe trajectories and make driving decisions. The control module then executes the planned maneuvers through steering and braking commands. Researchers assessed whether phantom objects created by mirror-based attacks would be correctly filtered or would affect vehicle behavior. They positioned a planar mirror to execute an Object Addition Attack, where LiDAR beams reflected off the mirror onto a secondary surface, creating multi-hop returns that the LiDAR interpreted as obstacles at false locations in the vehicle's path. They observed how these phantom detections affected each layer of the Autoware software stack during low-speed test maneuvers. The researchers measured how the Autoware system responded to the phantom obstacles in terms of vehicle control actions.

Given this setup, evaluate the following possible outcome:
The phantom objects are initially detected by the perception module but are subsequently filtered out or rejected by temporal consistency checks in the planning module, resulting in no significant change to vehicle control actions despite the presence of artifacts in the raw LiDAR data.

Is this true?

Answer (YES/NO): NO